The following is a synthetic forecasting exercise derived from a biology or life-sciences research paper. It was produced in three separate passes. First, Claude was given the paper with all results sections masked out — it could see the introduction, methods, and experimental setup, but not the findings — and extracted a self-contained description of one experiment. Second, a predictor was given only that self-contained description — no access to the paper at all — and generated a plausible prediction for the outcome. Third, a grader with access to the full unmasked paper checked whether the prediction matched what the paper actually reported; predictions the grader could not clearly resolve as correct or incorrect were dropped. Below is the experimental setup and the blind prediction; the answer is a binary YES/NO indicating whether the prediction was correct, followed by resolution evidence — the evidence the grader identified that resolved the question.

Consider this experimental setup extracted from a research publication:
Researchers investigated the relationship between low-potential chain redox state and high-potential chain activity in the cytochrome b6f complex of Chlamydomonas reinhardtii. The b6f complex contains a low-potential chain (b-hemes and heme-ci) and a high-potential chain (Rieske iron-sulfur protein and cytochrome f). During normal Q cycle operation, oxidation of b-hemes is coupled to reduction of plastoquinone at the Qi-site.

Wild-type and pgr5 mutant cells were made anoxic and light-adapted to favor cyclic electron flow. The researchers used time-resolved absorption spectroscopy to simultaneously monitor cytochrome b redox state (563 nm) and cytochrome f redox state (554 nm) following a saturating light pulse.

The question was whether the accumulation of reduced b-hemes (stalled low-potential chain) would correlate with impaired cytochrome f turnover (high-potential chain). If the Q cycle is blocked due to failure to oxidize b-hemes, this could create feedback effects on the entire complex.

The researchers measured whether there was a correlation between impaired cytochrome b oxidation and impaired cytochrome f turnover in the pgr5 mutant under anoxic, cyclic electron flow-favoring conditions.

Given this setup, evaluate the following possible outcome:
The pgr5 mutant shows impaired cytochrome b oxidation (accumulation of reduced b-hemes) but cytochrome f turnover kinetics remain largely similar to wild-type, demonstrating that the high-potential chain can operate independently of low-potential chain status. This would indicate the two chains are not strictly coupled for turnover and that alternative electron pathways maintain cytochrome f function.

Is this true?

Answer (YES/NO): NO